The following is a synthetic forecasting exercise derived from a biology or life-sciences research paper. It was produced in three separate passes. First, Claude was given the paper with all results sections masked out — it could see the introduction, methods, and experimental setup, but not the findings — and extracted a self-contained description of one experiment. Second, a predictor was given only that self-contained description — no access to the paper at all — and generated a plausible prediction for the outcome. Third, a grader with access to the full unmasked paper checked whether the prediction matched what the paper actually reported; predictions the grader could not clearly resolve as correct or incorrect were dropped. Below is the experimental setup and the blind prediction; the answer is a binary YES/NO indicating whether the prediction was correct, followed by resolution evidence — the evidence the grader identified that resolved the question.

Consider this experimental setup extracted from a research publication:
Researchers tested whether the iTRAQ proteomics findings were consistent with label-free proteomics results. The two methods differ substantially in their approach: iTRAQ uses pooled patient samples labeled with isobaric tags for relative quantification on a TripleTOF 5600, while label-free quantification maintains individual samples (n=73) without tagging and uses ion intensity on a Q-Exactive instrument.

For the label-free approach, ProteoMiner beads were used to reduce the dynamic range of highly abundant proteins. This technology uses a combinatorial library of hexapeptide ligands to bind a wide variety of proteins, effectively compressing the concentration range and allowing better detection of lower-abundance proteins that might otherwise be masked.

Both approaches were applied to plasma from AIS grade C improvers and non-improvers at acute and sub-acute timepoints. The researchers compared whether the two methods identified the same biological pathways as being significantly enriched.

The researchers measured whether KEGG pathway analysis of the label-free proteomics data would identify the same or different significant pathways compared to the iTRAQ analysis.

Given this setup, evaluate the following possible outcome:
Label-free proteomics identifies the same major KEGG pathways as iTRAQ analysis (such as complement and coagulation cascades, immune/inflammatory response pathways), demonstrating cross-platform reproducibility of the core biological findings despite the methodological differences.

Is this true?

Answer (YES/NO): YES